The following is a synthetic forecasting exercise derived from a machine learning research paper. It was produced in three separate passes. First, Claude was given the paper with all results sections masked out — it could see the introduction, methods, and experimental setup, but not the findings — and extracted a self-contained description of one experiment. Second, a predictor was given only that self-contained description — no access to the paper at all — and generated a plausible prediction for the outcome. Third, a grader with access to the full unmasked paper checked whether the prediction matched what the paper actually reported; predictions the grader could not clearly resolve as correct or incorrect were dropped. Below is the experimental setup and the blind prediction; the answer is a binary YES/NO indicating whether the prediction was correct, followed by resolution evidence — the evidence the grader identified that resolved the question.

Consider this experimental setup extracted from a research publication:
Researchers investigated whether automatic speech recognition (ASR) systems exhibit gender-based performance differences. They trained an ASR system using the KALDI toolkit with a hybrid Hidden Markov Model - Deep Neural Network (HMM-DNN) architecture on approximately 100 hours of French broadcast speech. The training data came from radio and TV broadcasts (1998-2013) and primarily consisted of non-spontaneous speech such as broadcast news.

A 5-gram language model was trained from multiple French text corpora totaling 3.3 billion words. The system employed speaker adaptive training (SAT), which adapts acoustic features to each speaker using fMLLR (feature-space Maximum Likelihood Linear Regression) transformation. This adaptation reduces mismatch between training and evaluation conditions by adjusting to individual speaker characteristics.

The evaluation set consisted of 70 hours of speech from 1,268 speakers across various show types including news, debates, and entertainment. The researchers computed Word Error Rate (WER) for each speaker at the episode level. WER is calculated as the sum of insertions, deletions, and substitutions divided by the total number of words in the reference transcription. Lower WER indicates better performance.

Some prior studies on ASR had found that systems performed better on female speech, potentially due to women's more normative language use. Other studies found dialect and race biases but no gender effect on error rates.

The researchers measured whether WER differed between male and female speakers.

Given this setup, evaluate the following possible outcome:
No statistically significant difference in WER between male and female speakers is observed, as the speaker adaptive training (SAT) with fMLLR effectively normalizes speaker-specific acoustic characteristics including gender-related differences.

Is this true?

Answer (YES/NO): NO